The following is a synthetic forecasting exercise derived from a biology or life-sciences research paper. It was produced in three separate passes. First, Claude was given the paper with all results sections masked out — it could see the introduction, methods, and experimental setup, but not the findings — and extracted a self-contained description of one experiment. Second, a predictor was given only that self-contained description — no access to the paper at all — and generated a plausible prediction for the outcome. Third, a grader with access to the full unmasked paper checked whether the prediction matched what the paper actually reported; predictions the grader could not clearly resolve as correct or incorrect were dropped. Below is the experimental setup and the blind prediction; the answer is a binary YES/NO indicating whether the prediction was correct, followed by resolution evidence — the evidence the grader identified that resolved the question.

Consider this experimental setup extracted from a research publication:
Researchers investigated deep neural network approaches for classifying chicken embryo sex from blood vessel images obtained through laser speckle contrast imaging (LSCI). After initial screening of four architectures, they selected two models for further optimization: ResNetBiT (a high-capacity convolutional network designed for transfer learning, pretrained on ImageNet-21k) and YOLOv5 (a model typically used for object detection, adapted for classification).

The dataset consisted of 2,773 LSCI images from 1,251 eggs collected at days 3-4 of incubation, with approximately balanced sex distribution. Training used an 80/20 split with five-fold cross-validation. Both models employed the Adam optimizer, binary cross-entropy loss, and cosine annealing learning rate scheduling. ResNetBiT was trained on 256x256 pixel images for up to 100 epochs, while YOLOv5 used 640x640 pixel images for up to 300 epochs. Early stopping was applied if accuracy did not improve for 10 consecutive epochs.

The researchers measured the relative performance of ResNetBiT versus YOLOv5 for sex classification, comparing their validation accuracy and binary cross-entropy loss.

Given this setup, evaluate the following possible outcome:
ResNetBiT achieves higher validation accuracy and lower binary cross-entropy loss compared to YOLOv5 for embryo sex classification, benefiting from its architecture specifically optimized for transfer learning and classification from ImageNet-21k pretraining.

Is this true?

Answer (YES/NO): YES